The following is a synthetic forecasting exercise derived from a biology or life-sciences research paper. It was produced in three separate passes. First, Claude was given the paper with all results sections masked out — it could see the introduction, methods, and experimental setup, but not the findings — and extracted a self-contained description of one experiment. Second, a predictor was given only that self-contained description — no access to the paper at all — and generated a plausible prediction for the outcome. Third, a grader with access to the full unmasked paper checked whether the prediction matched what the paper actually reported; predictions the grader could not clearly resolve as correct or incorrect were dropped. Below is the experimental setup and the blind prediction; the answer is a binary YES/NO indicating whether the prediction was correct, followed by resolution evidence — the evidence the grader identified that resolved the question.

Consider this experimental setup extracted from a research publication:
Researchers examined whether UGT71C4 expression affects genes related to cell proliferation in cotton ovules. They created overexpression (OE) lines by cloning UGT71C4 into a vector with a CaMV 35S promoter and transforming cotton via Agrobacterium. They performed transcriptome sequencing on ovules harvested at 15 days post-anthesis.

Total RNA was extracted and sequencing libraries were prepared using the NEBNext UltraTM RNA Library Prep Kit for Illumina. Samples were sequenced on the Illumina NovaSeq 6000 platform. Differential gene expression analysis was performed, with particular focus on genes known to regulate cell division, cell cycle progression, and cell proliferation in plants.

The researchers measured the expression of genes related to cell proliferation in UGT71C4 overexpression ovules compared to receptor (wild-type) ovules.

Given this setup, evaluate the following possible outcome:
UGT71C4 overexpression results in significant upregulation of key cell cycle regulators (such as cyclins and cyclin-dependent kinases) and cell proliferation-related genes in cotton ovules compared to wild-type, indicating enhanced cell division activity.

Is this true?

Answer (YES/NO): NO